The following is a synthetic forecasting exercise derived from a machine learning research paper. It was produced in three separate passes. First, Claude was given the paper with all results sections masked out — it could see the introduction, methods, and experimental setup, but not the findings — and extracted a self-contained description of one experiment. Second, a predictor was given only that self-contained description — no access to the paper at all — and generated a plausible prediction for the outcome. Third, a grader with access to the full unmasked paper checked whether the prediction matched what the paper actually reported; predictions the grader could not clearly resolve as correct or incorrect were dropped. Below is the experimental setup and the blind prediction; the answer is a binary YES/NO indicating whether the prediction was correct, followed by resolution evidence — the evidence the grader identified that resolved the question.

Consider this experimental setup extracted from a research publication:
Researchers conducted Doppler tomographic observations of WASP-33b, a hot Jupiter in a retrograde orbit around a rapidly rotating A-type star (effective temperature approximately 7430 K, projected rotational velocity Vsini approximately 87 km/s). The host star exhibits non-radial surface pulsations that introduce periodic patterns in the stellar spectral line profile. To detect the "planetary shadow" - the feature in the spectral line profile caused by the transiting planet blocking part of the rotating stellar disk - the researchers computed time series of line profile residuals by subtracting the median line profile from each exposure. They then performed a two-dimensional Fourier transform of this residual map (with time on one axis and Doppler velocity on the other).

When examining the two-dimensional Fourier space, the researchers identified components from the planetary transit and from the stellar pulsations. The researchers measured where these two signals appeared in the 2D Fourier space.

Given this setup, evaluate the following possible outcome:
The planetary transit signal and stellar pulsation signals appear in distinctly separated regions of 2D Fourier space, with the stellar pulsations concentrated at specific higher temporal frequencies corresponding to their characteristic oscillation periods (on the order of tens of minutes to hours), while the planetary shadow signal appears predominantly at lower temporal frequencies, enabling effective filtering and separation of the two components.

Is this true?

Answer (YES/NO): NO